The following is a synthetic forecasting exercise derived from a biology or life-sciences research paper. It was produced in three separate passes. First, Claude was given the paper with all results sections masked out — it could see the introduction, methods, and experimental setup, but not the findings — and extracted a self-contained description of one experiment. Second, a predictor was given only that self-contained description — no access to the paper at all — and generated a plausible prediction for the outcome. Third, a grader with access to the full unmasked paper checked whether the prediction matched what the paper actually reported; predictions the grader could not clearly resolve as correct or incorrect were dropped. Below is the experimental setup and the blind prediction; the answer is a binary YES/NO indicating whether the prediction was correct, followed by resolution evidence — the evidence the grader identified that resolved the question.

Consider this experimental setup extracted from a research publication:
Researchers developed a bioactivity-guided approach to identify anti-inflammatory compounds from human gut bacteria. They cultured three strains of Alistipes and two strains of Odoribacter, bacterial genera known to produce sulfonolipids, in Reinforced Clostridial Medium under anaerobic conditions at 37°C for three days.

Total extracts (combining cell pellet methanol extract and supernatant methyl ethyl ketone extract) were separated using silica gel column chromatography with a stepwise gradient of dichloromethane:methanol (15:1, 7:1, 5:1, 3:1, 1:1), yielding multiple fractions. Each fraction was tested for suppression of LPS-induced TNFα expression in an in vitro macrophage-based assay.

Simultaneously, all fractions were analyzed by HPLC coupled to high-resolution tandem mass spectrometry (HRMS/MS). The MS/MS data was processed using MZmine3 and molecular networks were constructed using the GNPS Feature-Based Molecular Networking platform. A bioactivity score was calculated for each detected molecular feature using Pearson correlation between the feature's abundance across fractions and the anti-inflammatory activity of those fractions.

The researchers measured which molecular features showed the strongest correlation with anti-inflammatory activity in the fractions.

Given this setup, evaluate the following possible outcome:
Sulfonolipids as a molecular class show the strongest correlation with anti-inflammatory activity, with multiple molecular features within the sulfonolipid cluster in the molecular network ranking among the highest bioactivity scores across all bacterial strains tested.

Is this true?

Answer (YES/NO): YES